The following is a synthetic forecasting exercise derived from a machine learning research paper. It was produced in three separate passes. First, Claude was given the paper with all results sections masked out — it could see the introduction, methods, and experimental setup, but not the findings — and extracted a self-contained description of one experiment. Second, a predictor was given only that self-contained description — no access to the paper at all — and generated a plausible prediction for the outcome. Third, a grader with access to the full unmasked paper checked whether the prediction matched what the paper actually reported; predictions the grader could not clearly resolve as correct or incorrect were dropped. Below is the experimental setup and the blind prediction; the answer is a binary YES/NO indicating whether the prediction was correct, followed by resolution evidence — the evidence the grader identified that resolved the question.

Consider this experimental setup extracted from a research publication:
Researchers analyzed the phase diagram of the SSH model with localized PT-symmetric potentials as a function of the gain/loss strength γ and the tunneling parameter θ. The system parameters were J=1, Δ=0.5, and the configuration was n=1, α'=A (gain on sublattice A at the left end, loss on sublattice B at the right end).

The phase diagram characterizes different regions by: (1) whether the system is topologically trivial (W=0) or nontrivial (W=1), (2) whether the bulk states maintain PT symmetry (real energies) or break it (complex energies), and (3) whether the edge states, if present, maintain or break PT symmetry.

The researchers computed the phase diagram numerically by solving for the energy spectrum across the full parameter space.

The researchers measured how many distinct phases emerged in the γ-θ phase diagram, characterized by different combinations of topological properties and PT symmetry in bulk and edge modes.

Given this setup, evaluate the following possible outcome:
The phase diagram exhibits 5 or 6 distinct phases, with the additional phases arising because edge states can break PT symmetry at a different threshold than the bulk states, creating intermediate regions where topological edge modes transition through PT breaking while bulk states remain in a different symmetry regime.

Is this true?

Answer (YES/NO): YES